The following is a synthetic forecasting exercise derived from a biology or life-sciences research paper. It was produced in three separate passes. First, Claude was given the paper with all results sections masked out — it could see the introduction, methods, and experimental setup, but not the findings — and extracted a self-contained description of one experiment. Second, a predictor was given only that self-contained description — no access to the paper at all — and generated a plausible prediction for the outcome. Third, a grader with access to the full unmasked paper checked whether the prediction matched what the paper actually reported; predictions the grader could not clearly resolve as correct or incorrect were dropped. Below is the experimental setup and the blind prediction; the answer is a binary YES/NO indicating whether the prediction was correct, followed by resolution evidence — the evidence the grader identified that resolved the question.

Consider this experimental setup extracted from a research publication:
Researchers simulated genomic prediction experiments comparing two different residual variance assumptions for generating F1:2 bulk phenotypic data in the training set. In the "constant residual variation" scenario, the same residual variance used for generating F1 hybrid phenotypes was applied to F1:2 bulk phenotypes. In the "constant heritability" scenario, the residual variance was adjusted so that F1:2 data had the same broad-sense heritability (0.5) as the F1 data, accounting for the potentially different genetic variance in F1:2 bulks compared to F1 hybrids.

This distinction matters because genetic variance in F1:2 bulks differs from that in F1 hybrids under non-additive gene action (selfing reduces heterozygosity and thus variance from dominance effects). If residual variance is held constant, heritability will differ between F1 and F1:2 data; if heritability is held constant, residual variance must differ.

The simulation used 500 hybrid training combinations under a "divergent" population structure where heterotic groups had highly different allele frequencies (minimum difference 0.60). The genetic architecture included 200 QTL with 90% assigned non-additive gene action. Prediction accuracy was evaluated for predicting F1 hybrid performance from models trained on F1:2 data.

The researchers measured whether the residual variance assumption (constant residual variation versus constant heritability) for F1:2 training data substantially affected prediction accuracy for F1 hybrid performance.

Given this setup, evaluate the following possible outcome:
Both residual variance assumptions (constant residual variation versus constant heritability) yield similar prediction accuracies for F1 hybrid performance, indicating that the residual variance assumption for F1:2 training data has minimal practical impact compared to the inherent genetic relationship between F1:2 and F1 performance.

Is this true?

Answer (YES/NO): NO